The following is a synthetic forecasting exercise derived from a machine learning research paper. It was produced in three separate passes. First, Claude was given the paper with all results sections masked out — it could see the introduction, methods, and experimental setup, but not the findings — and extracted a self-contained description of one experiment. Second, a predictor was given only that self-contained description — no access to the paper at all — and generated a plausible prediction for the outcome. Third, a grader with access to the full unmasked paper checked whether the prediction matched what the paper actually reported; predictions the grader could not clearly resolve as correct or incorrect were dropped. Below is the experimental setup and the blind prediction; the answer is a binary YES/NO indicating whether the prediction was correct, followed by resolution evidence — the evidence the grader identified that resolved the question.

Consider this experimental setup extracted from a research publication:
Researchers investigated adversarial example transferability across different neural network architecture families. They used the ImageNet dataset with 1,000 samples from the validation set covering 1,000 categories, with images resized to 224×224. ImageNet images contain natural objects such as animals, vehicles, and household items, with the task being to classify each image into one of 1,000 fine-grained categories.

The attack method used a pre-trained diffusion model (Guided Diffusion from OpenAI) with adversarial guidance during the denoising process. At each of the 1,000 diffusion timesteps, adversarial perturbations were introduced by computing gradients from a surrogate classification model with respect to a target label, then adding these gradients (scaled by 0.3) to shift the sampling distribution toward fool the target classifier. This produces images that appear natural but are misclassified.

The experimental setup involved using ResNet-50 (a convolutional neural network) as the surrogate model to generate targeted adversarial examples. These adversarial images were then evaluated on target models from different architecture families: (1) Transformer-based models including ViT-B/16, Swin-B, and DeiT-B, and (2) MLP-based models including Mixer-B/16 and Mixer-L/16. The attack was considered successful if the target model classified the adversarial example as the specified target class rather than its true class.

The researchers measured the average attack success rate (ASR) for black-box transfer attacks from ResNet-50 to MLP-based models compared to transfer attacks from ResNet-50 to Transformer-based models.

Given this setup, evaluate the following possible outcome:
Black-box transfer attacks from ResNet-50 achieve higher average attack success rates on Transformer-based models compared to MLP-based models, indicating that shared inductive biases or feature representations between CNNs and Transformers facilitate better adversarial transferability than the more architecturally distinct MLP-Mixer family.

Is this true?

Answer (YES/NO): NO